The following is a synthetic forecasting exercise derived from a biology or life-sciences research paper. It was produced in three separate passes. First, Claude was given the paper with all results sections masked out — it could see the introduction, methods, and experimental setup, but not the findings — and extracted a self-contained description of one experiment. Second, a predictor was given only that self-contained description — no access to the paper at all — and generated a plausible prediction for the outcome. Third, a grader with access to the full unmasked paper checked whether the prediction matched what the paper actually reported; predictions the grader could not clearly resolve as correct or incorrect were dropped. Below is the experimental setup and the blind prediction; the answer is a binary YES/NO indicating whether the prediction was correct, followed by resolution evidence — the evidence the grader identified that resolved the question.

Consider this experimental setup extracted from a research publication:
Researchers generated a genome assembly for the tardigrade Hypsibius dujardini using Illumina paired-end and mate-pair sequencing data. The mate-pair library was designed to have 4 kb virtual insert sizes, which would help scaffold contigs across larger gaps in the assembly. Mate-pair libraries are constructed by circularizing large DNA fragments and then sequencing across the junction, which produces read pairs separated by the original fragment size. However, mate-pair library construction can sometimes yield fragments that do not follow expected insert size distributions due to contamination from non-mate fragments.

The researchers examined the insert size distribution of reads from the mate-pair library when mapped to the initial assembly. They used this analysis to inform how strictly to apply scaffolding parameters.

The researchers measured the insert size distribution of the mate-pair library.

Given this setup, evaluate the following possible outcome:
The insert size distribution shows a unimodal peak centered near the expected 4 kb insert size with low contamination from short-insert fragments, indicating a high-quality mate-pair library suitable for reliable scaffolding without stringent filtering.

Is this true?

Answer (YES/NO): NO